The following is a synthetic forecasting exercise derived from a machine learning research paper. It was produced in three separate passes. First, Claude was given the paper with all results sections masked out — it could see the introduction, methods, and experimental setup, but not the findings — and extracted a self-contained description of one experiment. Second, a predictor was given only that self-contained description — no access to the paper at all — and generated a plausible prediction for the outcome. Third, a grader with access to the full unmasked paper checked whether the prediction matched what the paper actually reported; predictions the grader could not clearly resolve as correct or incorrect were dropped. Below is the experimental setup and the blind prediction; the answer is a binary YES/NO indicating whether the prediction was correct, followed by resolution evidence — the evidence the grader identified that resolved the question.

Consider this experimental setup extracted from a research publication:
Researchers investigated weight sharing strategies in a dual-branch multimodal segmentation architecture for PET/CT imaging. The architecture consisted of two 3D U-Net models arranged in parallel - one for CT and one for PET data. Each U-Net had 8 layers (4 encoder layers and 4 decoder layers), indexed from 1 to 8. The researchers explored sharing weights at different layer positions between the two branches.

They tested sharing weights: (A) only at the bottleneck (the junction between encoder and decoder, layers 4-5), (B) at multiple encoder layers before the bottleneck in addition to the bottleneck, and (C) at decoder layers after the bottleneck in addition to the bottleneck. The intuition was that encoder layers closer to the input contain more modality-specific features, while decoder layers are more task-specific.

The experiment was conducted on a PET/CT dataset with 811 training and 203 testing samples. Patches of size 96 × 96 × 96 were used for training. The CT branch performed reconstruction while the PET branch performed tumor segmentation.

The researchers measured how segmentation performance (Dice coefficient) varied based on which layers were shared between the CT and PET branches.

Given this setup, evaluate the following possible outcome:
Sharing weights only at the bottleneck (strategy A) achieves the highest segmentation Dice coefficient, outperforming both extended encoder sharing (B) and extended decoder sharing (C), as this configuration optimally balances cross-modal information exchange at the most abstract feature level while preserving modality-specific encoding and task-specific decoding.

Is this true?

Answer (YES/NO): YES